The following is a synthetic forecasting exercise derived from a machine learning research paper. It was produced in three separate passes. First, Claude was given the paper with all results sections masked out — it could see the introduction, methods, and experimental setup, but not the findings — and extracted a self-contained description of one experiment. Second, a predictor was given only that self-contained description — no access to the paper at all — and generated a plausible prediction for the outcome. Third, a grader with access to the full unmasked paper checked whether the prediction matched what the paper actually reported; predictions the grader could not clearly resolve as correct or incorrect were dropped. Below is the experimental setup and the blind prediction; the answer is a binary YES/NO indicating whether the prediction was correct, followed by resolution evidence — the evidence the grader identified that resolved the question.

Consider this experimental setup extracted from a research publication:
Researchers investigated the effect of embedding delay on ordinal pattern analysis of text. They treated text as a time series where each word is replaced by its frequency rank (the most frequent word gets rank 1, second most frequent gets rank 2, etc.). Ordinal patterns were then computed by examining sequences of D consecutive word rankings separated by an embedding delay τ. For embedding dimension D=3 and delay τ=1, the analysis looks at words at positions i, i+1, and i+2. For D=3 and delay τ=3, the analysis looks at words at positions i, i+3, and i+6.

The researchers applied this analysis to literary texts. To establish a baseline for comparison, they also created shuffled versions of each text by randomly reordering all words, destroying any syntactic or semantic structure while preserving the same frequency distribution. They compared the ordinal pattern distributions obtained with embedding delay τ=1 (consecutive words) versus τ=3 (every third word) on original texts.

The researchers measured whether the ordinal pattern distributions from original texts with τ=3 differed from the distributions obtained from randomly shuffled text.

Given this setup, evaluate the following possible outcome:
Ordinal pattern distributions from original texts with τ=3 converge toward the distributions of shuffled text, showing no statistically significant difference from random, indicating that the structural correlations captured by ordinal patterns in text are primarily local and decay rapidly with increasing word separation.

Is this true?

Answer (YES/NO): YES